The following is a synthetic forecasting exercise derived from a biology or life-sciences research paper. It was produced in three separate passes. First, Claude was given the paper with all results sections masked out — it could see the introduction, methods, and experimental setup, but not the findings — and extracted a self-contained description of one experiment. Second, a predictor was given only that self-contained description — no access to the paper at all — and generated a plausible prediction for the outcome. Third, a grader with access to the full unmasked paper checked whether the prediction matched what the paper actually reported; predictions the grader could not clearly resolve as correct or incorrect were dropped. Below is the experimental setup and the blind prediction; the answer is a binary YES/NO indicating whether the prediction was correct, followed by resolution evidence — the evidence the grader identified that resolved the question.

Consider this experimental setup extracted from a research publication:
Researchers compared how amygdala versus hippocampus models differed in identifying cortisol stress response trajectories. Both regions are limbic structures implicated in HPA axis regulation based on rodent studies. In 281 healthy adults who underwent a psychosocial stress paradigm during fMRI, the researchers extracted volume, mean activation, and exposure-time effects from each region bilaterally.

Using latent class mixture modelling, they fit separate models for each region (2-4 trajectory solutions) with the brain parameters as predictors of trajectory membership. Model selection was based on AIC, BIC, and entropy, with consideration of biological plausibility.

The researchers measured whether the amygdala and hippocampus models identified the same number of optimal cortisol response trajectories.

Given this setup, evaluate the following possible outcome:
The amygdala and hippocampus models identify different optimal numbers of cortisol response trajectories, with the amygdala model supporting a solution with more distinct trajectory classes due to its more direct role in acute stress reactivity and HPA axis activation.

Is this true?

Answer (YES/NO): YES